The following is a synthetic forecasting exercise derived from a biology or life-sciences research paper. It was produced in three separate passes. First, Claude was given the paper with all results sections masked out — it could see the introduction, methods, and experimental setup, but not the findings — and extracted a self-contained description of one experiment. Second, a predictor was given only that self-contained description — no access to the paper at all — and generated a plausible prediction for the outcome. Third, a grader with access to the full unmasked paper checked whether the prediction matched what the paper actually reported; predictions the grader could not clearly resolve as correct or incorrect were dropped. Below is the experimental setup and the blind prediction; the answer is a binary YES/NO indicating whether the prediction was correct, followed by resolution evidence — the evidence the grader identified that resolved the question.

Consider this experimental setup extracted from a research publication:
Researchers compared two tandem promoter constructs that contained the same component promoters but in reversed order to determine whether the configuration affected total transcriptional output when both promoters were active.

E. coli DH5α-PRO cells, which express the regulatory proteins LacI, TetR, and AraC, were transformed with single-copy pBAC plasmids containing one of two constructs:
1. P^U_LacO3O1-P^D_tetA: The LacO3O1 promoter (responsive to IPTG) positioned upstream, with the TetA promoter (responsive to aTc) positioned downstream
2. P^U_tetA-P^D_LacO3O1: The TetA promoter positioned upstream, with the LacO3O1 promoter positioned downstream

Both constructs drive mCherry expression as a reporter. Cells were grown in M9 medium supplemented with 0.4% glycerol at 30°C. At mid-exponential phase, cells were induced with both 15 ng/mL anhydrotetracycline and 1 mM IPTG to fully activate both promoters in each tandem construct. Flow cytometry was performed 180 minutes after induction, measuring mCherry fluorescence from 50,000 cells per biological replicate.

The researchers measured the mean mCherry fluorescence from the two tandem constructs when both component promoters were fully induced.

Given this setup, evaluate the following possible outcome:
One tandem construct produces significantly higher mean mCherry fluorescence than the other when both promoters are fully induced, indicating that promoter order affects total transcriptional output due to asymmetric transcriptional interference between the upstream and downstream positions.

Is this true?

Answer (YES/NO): YES